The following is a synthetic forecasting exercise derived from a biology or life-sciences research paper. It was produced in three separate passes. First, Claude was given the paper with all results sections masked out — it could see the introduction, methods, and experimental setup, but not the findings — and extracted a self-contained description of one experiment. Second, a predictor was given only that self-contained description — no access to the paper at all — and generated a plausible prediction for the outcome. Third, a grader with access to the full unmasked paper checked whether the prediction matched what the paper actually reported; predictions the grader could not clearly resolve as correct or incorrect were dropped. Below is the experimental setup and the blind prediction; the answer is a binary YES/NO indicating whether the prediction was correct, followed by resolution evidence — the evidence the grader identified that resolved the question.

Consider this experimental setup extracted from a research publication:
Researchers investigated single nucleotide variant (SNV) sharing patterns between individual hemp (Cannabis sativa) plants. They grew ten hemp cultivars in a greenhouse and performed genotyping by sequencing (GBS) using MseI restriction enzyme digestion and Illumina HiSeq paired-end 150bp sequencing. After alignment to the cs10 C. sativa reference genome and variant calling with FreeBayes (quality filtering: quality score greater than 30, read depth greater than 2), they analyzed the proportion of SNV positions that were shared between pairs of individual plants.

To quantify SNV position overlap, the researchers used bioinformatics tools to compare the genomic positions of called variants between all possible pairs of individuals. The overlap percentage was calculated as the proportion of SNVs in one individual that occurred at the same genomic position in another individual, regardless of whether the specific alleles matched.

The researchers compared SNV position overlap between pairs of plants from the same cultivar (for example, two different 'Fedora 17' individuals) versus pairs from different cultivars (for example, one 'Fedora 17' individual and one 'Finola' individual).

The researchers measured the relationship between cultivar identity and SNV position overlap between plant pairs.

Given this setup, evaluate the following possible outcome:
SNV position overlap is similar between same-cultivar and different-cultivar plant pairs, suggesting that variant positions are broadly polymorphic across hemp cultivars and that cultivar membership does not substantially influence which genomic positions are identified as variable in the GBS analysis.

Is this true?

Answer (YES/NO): NO